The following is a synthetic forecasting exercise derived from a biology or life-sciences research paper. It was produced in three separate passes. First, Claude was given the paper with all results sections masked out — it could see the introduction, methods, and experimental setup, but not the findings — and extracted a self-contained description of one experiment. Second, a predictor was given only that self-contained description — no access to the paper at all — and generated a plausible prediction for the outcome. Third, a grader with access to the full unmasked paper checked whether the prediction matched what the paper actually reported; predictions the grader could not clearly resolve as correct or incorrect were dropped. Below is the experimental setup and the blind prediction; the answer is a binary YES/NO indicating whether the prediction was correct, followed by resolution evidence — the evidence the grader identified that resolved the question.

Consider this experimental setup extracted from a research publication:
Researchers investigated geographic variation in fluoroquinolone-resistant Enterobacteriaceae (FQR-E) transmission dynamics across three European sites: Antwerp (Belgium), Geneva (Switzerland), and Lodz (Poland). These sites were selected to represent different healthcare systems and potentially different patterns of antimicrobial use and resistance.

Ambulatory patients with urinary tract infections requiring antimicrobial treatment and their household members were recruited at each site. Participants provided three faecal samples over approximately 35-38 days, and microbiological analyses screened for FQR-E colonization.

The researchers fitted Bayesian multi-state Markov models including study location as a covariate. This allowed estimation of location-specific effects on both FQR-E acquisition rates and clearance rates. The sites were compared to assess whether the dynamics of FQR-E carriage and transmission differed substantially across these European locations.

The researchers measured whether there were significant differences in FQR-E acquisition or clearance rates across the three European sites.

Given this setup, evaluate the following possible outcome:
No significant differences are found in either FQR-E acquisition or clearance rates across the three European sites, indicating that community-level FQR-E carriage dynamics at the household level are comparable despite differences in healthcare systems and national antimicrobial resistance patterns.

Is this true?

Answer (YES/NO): NO